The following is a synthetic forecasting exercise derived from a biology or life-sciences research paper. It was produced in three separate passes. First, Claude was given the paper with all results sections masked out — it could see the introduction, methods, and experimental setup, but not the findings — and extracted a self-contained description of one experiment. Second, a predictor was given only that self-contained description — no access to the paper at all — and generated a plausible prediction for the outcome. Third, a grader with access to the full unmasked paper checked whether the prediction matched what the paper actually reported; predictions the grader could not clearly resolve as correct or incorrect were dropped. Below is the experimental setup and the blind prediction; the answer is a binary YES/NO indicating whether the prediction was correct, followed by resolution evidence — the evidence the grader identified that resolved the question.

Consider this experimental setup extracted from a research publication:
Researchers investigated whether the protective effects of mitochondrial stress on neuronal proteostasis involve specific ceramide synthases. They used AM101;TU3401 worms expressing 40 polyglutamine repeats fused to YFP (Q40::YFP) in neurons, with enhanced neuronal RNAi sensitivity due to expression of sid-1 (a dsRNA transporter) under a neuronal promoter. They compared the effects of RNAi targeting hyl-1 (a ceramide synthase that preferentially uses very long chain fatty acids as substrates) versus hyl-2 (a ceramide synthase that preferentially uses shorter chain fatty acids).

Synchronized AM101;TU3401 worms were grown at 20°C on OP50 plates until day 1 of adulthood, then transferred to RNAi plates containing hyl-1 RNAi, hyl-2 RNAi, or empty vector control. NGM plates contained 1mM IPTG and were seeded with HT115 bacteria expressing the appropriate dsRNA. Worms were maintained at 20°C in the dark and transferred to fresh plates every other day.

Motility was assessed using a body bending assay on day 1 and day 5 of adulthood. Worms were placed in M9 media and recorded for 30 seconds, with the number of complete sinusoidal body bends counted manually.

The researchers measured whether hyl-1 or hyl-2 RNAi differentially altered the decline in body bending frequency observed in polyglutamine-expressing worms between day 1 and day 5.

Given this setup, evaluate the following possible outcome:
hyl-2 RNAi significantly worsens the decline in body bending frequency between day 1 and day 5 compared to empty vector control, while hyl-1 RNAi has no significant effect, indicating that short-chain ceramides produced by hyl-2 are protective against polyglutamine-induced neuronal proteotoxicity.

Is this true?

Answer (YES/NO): NO